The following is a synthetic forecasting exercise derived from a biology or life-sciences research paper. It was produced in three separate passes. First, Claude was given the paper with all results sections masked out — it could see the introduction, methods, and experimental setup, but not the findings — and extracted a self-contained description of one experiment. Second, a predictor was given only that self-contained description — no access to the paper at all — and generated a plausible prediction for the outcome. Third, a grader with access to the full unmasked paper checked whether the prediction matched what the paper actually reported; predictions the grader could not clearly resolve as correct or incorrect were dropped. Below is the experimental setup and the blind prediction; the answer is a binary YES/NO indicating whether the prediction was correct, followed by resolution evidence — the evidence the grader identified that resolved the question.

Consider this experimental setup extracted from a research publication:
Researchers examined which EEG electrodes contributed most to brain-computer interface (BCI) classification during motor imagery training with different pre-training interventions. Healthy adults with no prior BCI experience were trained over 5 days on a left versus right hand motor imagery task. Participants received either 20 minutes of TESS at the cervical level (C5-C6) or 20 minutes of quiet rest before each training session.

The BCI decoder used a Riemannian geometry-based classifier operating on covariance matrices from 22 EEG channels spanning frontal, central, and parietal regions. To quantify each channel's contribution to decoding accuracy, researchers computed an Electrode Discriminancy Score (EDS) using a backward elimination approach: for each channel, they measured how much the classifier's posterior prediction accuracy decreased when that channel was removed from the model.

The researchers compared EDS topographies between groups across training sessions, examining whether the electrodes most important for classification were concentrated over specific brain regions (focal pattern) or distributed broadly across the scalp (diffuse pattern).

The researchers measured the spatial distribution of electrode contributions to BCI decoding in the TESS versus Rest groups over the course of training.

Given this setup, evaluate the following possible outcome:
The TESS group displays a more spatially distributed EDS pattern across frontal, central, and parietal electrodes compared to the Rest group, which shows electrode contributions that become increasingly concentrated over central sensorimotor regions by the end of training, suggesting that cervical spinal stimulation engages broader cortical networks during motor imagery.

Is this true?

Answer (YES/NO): NO